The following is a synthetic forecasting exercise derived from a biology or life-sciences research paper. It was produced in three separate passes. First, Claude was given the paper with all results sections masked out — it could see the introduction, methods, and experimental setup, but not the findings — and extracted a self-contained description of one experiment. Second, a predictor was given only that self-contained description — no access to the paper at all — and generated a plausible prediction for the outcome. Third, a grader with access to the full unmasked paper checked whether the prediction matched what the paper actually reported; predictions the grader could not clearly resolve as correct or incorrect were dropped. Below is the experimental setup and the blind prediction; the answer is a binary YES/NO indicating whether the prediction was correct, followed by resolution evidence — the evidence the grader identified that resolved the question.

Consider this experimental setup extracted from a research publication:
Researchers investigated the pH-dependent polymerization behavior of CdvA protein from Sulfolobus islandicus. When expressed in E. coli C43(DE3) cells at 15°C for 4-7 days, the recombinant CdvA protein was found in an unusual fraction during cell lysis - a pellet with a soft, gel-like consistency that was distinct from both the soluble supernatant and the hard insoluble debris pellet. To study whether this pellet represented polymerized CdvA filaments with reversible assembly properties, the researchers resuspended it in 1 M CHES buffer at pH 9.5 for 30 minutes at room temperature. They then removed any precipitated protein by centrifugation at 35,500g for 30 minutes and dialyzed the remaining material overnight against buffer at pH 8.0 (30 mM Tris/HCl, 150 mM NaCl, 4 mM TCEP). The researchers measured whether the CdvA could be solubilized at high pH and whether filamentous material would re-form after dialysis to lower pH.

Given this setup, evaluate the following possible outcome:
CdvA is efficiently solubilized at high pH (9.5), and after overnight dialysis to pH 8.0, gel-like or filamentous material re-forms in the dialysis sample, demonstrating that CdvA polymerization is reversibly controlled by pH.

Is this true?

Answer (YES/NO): YES